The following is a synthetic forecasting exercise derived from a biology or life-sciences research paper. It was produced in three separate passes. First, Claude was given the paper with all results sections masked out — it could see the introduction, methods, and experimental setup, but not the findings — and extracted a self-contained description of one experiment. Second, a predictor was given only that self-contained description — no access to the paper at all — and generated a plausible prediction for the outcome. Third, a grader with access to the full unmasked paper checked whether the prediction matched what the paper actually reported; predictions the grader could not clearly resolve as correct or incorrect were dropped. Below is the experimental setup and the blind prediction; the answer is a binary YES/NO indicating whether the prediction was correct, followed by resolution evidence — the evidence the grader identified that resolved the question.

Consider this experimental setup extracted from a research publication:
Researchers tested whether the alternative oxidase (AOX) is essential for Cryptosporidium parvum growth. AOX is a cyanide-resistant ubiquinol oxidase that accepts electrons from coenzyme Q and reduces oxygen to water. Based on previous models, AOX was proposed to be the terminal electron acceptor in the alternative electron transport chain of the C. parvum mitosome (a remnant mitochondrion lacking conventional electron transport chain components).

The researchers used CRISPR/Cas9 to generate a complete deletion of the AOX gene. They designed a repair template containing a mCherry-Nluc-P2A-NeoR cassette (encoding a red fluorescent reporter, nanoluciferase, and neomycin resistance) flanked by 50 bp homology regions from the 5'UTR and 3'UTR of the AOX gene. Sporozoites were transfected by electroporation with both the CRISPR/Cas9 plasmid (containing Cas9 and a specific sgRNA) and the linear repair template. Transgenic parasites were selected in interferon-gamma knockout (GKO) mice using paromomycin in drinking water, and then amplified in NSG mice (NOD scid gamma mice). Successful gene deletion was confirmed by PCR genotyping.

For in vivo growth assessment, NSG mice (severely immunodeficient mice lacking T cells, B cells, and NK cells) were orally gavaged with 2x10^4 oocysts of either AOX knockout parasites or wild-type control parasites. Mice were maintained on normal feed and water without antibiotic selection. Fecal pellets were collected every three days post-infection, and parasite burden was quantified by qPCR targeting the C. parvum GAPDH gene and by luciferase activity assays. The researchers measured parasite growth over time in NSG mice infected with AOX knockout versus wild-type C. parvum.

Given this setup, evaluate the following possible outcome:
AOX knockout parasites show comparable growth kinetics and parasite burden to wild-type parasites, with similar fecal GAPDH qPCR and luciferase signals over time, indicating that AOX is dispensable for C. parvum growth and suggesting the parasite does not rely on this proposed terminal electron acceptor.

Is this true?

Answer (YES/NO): YES